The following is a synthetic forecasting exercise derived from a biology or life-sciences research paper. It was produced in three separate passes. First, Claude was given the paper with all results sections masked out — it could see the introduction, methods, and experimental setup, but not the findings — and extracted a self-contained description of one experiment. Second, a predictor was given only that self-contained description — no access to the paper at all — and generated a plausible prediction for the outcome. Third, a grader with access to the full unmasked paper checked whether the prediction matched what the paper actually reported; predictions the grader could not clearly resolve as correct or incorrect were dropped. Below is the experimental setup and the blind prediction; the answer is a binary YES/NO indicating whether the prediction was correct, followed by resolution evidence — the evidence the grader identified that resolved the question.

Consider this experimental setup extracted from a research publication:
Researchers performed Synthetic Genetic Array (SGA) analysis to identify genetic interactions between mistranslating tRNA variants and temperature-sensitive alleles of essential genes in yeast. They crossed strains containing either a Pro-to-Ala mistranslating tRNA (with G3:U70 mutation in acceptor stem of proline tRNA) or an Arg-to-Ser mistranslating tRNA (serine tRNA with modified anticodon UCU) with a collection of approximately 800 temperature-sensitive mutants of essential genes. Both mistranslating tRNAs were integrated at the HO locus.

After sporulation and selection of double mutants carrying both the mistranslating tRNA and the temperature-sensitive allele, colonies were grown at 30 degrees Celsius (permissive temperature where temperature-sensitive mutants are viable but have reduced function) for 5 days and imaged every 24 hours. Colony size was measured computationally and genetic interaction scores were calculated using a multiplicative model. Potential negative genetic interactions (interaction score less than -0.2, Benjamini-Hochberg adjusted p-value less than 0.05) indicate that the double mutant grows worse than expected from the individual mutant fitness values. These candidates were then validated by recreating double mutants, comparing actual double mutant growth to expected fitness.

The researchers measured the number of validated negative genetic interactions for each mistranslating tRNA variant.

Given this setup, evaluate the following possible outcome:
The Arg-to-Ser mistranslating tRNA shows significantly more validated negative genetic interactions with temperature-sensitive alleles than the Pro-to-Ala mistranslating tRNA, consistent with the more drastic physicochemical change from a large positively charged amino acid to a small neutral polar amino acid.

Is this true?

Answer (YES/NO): YES